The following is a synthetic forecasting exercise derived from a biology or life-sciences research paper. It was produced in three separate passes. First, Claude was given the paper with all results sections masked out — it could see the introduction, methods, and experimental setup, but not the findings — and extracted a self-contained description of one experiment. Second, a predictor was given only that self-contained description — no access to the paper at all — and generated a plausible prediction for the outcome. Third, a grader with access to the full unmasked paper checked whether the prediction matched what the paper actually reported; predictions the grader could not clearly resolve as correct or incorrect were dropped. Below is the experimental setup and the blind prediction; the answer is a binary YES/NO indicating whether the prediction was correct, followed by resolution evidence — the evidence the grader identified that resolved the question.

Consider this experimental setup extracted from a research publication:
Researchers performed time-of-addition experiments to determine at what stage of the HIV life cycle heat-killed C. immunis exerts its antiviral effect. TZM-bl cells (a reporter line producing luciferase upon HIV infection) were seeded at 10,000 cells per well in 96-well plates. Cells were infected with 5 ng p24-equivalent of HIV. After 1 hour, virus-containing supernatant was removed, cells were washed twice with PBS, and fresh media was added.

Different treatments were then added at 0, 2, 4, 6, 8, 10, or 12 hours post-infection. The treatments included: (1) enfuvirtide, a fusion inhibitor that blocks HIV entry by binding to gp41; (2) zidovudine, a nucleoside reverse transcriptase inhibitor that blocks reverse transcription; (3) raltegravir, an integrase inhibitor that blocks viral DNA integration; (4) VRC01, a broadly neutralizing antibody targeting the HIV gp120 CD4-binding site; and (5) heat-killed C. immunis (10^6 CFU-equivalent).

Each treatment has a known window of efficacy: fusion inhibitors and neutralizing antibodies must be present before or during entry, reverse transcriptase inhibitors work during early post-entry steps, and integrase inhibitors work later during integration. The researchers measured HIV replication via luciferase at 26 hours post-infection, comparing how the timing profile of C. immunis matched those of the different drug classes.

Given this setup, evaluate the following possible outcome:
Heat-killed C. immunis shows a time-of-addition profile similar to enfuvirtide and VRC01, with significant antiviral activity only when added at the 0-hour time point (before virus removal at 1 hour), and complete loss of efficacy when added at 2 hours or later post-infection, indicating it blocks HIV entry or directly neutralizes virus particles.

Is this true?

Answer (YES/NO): NO